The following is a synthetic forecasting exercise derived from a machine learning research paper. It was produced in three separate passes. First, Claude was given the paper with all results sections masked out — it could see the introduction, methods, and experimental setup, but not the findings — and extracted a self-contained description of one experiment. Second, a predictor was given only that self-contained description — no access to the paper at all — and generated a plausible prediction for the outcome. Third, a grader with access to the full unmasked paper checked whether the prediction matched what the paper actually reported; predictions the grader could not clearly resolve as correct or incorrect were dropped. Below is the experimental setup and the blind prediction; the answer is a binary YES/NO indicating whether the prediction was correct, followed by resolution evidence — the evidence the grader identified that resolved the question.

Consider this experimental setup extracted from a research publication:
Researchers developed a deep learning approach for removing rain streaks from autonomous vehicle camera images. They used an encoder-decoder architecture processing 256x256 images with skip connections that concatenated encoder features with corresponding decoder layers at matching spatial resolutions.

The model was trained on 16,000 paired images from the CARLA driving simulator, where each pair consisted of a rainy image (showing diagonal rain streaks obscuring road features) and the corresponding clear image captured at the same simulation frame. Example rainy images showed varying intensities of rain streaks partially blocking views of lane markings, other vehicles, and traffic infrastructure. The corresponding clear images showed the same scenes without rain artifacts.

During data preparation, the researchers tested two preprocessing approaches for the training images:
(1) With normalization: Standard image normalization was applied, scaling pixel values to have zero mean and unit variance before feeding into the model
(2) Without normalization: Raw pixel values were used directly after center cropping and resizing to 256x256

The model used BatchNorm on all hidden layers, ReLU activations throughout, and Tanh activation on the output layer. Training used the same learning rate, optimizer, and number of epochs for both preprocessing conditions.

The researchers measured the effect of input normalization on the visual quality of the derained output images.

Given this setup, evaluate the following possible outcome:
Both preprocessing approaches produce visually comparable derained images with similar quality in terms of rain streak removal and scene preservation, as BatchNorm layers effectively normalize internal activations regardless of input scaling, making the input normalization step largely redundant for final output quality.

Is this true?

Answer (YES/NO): NO